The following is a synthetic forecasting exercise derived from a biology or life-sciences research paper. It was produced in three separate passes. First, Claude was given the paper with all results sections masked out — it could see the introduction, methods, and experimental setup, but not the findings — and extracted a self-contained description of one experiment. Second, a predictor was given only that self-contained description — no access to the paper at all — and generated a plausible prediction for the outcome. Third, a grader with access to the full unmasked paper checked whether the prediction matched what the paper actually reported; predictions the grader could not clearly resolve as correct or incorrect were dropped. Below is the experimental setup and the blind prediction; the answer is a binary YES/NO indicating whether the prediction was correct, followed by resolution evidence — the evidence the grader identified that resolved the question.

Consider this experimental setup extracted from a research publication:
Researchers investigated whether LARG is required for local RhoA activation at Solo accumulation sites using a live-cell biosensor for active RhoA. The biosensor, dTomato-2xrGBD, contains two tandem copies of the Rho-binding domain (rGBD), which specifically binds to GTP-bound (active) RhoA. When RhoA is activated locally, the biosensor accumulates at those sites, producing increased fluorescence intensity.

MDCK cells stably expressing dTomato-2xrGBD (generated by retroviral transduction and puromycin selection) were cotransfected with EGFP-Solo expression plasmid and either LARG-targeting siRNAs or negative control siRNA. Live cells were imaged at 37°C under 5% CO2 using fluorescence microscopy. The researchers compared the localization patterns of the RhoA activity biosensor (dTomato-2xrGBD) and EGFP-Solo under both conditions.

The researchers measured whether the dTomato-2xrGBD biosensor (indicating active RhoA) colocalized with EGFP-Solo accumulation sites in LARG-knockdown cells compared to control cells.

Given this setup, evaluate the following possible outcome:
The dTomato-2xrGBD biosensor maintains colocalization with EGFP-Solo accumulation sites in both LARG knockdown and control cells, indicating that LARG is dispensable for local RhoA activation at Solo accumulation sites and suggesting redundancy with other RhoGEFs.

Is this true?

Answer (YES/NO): NO